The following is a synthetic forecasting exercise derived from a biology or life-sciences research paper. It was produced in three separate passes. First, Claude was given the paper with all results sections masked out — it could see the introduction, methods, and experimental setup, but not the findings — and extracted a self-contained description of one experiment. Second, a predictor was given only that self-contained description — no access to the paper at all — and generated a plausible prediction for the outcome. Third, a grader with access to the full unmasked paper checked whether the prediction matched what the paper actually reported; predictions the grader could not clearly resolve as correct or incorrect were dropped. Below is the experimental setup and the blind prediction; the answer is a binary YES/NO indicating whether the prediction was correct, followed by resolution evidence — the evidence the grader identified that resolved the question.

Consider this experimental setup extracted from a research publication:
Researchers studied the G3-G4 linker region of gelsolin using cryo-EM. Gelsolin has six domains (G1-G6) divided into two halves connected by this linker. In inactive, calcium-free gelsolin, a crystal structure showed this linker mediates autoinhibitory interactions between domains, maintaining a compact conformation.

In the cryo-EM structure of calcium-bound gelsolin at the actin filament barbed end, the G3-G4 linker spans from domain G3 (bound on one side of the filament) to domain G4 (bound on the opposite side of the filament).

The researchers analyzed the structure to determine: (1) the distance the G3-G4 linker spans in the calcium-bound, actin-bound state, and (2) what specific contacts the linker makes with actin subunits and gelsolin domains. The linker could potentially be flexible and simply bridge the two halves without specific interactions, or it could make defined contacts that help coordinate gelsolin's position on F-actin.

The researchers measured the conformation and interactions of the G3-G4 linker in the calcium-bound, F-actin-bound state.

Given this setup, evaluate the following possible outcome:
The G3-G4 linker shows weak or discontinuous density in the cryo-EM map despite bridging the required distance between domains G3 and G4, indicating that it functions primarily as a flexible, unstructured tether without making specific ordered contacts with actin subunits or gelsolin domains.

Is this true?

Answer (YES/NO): NO